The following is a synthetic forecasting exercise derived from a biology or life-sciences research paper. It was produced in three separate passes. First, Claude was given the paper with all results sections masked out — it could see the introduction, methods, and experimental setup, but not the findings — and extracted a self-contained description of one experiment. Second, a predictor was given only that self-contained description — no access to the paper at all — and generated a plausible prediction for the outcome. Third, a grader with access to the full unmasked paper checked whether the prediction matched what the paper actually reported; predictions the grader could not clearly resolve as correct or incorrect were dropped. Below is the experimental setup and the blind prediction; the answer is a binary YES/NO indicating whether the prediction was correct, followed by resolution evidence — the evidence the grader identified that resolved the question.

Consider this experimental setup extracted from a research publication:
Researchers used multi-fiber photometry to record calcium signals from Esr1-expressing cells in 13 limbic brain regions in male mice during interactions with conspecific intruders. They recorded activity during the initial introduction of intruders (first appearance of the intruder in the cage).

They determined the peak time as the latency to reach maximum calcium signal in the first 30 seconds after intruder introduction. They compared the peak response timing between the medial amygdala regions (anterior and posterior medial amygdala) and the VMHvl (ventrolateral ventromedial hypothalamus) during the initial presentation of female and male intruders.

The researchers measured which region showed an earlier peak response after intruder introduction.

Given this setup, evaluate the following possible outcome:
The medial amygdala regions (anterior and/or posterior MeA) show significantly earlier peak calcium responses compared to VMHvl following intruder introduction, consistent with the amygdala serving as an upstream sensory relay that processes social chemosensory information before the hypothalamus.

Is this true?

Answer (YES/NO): NO